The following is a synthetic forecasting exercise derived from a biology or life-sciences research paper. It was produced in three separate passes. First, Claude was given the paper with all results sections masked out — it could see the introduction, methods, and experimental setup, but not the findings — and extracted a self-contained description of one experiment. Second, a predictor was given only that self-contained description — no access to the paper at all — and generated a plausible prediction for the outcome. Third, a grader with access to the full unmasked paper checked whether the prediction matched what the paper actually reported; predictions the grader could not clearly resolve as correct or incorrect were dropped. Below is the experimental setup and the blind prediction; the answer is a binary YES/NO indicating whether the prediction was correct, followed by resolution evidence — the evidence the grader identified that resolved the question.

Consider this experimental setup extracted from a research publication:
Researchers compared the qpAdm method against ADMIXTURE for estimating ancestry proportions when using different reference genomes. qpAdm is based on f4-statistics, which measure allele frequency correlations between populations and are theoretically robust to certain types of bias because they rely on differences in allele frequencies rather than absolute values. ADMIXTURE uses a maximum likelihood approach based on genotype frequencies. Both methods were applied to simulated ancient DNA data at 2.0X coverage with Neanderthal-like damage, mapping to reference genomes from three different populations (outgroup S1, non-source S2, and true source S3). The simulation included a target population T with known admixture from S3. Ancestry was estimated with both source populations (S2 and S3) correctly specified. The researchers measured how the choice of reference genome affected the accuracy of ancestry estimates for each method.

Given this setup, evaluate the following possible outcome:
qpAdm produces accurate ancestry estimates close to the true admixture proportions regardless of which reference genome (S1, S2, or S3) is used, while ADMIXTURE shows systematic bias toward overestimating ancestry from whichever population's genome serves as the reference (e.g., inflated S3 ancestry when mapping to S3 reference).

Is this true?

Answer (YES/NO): NO